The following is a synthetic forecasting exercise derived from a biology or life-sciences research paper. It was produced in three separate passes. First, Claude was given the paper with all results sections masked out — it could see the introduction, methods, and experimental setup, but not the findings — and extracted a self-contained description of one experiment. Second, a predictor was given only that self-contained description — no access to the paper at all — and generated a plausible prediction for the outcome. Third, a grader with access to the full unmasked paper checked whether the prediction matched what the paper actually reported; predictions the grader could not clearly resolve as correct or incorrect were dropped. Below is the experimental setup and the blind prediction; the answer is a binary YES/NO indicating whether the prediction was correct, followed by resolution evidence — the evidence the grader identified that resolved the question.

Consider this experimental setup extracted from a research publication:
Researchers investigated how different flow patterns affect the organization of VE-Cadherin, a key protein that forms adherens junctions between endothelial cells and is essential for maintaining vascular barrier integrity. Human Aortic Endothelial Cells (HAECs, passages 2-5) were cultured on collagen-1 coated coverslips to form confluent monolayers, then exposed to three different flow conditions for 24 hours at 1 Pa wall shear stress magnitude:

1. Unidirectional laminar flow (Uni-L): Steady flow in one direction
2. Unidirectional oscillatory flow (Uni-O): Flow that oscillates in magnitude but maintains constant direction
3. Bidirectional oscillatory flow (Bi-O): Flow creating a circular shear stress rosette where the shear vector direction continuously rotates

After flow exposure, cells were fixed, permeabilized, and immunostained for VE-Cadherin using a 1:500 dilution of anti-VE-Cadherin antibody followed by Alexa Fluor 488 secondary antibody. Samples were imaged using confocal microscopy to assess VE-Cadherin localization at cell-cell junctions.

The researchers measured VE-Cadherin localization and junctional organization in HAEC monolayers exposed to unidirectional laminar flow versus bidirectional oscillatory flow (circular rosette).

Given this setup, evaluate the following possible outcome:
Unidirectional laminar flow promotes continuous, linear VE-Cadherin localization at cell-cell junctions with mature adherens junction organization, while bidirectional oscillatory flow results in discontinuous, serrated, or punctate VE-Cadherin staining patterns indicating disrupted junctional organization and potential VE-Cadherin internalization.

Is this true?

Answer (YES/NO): YES